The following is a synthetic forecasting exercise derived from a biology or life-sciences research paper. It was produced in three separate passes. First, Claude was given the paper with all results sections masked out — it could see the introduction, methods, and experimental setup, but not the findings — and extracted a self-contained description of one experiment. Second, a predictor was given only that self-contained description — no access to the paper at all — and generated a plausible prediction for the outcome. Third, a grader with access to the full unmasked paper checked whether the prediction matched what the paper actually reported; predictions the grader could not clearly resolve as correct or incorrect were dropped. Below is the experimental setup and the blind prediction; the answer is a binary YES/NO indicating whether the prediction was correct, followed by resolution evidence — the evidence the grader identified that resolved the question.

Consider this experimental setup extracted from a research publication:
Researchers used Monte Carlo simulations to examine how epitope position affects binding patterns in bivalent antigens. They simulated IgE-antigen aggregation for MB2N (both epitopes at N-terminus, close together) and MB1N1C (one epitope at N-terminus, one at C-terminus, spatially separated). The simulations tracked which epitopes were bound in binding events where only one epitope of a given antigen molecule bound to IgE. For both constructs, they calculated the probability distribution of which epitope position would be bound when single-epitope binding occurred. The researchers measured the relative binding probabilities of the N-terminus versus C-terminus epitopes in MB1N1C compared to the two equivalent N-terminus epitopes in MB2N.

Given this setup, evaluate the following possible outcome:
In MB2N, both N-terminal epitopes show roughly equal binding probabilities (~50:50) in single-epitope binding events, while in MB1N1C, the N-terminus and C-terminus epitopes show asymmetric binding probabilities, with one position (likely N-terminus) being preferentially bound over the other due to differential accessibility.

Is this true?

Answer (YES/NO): YES